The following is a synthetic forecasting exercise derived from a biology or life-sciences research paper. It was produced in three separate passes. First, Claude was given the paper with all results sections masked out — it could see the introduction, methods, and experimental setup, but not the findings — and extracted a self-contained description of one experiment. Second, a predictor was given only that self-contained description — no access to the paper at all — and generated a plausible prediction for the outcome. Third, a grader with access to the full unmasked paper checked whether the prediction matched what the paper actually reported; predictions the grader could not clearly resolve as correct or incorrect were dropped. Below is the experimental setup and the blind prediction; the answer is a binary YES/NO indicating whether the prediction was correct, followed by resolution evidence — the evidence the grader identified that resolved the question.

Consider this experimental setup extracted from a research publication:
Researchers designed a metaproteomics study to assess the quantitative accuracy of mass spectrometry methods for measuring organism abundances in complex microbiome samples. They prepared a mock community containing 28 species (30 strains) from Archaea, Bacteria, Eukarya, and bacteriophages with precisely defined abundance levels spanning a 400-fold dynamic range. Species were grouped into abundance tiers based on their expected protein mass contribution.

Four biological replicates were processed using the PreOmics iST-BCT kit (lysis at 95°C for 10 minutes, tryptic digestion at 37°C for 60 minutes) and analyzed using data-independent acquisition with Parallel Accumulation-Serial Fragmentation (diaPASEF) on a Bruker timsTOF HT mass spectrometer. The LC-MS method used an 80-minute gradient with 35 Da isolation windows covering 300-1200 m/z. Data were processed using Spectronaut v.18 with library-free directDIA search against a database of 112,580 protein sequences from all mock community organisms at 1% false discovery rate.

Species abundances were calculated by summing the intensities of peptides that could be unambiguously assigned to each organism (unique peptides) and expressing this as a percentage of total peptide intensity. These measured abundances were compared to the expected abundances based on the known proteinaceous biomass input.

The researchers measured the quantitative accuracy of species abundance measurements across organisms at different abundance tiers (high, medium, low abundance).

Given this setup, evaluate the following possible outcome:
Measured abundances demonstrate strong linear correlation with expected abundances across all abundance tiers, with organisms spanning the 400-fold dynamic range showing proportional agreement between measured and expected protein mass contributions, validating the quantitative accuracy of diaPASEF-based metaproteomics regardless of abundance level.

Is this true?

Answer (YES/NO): NO